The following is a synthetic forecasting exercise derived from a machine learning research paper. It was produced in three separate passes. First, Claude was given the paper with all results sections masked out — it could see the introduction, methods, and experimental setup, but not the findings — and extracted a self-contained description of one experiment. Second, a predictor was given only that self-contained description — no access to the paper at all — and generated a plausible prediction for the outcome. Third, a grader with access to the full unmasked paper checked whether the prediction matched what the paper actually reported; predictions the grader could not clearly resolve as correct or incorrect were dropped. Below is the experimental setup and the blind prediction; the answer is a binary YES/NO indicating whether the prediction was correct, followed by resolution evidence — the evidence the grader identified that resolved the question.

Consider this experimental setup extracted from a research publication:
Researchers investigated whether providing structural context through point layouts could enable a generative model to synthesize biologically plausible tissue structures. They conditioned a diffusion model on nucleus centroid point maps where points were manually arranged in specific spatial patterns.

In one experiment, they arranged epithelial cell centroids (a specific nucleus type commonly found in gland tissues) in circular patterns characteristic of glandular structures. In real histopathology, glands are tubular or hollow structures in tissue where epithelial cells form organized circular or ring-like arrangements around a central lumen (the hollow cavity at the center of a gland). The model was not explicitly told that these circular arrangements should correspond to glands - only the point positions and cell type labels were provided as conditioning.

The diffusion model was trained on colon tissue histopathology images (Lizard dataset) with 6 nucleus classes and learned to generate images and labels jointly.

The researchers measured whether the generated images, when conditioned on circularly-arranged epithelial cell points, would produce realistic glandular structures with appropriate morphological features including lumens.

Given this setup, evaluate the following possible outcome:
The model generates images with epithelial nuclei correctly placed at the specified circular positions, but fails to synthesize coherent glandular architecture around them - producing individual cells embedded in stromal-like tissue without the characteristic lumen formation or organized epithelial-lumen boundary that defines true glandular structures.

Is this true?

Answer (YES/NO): NO